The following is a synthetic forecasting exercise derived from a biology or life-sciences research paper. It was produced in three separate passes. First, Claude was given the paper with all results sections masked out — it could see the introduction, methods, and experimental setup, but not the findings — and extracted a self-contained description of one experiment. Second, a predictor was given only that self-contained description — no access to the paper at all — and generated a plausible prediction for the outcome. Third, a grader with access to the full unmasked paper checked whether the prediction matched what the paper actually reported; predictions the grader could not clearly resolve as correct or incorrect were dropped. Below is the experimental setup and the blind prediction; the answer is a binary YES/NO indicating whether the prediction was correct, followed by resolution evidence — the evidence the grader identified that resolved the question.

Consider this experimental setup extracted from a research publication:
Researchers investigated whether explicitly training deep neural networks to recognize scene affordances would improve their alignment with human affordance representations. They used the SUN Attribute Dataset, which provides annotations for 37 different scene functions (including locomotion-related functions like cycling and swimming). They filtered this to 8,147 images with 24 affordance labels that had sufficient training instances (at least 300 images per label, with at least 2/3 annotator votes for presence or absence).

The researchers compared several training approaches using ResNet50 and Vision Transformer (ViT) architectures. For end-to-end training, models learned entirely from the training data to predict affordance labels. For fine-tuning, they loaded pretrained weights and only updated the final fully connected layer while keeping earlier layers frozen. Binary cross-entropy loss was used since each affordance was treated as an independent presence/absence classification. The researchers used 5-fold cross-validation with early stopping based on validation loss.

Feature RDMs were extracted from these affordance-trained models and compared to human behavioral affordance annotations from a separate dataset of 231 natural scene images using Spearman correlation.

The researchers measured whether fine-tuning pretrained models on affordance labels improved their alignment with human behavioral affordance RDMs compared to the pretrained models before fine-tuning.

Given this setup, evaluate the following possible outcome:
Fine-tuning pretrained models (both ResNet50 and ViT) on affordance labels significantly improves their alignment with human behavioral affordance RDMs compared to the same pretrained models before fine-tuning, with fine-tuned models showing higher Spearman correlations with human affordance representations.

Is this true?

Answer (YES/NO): YES